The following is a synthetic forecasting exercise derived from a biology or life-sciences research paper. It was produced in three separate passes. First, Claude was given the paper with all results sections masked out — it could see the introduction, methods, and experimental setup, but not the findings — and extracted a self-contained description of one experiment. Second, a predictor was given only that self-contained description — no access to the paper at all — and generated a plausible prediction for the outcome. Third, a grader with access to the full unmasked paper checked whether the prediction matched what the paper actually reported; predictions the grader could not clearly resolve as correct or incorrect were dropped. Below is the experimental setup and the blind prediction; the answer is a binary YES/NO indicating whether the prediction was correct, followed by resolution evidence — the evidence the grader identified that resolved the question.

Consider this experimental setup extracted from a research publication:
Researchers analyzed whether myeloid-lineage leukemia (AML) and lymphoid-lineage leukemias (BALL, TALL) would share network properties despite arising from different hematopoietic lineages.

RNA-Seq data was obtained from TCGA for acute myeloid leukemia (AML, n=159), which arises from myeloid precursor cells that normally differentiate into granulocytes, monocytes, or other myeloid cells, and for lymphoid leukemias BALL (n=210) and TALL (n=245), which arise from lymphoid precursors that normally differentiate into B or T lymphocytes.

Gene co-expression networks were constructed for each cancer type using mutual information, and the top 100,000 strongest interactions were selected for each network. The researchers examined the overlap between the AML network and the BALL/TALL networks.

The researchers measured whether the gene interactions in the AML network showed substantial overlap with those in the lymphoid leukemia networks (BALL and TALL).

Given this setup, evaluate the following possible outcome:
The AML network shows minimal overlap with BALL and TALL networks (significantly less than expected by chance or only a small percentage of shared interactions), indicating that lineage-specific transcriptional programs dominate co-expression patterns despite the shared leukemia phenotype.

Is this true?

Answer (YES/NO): YES